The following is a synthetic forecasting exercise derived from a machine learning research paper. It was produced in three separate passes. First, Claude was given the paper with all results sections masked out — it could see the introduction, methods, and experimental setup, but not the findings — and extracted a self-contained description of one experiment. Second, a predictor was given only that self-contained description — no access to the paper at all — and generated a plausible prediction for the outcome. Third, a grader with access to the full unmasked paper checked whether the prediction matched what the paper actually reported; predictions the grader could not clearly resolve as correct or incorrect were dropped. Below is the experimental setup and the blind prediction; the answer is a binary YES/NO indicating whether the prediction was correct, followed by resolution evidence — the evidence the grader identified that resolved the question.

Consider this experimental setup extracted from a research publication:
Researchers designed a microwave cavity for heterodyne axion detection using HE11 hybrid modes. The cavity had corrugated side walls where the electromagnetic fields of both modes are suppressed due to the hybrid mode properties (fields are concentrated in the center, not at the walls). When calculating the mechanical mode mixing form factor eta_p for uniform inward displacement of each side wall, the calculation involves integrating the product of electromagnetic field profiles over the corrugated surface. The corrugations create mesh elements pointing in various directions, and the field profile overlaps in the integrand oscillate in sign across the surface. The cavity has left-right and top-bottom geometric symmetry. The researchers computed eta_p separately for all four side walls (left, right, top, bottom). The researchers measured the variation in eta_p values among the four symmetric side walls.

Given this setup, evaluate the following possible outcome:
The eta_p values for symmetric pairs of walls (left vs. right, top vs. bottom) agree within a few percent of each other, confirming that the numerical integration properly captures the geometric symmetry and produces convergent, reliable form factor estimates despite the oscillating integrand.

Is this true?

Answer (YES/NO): NO